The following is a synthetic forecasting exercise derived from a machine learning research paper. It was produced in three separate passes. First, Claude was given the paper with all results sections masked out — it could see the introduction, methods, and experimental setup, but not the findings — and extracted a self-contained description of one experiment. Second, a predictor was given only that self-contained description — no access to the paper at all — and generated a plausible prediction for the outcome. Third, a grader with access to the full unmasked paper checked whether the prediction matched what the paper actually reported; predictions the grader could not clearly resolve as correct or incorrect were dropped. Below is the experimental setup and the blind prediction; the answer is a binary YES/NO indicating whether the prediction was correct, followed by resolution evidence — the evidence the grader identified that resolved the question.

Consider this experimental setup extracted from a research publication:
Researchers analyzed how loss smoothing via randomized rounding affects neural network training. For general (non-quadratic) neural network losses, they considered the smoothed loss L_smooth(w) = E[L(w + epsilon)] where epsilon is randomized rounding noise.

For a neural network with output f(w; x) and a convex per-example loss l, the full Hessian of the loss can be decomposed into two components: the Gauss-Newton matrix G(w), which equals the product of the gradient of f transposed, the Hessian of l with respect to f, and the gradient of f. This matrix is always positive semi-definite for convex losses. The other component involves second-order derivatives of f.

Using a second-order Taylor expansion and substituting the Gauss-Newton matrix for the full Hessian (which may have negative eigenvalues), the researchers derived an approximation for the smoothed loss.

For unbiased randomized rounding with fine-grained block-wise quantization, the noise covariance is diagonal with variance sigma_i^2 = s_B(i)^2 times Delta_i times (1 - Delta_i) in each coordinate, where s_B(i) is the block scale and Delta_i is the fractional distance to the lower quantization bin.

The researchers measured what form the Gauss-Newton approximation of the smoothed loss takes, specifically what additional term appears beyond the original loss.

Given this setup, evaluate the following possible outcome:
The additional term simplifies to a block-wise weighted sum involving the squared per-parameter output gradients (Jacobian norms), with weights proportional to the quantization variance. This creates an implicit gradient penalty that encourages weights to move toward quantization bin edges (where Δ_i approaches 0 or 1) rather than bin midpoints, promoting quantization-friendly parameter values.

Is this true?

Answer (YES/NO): NO